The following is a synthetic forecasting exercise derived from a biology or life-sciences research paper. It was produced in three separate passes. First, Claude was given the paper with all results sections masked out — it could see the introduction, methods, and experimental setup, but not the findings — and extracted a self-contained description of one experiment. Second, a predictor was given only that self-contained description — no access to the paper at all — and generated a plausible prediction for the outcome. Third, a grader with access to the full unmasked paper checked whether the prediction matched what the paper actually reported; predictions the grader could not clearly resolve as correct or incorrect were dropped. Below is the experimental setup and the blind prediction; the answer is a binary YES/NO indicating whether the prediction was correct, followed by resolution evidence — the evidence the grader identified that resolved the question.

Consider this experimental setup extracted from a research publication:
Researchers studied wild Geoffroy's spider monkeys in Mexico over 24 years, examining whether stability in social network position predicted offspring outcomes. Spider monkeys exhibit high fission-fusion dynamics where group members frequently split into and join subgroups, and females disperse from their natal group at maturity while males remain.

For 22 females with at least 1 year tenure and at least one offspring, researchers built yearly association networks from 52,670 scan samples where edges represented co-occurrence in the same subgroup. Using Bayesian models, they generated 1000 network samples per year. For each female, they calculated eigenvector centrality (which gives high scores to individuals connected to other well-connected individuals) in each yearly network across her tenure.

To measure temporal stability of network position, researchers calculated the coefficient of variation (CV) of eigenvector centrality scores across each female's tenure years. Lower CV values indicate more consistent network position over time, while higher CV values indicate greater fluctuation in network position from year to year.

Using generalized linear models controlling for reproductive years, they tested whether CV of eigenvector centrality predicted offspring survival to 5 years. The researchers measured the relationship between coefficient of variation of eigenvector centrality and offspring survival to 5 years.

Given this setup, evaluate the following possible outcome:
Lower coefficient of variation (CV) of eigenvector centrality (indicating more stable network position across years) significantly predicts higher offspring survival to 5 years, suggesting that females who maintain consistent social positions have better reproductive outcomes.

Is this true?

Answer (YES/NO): YES